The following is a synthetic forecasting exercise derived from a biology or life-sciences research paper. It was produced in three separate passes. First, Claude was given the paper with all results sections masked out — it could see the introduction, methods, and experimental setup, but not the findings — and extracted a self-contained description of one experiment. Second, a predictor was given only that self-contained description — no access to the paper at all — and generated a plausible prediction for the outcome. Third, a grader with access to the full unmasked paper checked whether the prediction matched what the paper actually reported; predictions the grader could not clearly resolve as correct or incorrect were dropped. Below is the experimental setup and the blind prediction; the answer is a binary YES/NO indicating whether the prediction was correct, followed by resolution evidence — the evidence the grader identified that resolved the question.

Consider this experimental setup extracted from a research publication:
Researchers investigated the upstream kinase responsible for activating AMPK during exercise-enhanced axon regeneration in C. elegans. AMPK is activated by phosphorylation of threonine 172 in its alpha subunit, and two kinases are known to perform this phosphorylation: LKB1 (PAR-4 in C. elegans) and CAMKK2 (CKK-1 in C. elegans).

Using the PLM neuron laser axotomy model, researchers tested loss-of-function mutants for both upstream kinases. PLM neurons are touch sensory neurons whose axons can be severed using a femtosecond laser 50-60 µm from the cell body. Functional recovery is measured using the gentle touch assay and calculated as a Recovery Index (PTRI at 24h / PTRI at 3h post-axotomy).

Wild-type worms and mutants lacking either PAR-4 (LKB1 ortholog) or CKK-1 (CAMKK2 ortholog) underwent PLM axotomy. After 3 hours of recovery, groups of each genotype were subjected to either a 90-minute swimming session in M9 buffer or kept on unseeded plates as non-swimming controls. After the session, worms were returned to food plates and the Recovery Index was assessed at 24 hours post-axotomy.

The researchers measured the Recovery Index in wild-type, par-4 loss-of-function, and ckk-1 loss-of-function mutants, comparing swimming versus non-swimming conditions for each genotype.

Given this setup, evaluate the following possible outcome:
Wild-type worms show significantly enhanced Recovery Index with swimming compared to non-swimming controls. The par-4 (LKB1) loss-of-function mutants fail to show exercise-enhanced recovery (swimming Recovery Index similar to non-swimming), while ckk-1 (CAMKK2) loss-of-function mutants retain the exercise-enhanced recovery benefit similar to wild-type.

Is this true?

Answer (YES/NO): YES